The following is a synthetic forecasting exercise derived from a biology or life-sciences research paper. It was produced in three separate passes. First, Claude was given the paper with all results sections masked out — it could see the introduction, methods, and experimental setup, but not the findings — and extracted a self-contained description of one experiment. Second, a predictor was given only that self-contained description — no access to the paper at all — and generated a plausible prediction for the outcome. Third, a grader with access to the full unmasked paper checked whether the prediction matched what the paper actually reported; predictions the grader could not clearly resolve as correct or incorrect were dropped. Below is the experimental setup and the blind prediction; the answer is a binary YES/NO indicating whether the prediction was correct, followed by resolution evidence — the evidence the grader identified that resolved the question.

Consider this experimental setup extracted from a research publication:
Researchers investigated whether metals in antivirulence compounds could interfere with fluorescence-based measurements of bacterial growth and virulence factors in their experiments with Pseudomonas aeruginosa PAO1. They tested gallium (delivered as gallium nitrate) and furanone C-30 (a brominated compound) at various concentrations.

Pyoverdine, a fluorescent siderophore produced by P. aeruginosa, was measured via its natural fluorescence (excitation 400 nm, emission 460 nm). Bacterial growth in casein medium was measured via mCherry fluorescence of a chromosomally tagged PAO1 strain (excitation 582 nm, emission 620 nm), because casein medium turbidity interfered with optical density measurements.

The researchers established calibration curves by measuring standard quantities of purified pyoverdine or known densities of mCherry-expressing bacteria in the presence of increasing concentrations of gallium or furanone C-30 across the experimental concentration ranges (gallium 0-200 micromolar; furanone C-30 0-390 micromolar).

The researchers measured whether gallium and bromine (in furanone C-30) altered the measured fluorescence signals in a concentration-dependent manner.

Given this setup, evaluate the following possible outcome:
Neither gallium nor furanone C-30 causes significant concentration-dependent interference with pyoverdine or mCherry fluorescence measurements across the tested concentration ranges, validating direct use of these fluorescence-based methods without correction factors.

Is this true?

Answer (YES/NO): NO